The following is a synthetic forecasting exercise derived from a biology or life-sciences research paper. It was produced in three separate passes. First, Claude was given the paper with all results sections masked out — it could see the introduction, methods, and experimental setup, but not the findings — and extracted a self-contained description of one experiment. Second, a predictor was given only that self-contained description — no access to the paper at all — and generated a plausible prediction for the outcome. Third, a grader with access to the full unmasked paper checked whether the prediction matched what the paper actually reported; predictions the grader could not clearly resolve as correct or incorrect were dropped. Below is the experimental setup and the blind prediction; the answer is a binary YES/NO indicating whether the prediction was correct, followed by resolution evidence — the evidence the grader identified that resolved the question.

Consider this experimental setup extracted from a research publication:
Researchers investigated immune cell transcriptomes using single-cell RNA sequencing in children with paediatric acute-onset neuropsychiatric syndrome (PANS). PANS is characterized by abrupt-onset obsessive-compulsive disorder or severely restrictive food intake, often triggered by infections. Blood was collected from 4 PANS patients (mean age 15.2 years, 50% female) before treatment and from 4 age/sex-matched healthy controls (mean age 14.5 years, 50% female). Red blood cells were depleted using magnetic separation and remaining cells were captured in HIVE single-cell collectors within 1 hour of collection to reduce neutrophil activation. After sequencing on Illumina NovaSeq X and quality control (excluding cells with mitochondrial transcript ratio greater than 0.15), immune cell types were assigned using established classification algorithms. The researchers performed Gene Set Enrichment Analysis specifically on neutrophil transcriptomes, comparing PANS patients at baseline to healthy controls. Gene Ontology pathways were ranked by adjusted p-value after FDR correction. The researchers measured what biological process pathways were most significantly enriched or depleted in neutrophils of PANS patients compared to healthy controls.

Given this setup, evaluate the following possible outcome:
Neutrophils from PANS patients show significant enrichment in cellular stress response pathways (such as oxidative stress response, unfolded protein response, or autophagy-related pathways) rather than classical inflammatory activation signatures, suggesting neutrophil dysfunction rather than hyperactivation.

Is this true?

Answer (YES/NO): NO